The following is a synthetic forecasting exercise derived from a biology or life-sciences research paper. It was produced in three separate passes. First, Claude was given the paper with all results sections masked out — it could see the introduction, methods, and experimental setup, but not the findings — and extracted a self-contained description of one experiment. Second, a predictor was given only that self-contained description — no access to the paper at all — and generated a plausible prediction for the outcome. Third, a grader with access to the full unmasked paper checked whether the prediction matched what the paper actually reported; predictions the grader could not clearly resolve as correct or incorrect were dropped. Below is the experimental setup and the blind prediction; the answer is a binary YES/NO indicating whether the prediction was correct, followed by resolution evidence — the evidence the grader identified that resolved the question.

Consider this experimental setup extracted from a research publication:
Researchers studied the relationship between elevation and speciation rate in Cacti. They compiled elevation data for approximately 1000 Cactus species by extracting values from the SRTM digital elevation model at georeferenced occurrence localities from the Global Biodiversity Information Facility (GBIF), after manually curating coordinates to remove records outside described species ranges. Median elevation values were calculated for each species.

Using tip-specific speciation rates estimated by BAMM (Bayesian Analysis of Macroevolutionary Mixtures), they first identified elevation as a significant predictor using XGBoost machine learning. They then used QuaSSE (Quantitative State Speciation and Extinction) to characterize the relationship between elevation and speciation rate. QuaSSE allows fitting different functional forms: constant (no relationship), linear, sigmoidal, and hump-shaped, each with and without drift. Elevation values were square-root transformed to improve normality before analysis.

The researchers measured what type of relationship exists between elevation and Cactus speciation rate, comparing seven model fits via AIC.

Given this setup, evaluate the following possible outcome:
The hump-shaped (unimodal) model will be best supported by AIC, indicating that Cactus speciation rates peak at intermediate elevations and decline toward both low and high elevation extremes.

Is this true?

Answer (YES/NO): NO